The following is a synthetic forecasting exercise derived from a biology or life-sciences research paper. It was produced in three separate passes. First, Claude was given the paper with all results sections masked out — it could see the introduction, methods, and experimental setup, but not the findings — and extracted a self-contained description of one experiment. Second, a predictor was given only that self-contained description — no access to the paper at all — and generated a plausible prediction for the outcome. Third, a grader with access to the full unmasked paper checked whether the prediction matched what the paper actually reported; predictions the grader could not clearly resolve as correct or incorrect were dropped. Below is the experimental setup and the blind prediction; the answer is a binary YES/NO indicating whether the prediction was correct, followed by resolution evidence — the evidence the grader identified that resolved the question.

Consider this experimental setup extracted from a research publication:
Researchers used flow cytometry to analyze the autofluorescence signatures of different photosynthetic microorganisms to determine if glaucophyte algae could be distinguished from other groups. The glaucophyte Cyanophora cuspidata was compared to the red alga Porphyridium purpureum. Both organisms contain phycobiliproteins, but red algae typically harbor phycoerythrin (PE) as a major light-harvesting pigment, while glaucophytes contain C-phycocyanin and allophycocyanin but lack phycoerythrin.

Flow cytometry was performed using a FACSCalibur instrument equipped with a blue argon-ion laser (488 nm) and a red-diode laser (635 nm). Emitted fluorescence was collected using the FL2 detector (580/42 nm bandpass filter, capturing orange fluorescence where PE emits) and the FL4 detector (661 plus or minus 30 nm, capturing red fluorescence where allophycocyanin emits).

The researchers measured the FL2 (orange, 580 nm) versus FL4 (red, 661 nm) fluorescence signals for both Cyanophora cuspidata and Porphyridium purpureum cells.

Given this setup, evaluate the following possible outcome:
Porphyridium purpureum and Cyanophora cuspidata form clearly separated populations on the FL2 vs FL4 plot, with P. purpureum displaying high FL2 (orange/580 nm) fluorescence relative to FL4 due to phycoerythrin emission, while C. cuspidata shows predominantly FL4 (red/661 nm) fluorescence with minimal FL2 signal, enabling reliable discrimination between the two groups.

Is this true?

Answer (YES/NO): YES